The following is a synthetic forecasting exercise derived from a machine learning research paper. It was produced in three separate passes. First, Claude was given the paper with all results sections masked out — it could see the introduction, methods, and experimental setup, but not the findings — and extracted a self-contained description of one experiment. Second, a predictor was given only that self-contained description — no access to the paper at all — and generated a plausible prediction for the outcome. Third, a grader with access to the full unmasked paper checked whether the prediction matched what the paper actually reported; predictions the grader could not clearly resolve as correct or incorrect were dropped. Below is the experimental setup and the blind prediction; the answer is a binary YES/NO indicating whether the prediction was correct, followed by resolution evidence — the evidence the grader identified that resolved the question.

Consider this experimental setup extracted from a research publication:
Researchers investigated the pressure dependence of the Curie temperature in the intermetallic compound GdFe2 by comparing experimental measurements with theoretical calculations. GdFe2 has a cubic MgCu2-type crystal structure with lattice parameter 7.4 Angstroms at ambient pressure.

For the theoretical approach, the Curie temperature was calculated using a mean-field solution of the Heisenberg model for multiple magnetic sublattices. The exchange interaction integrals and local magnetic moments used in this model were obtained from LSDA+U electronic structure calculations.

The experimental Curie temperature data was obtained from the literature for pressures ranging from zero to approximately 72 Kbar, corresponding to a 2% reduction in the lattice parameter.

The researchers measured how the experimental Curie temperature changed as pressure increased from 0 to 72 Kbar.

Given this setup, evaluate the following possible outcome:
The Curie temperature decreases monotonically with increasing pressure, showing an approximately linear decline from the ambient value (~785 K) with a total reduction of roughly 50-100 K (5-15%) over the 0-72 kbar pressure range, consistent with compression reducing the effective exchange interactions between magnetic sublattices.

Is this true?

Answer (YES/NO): NO